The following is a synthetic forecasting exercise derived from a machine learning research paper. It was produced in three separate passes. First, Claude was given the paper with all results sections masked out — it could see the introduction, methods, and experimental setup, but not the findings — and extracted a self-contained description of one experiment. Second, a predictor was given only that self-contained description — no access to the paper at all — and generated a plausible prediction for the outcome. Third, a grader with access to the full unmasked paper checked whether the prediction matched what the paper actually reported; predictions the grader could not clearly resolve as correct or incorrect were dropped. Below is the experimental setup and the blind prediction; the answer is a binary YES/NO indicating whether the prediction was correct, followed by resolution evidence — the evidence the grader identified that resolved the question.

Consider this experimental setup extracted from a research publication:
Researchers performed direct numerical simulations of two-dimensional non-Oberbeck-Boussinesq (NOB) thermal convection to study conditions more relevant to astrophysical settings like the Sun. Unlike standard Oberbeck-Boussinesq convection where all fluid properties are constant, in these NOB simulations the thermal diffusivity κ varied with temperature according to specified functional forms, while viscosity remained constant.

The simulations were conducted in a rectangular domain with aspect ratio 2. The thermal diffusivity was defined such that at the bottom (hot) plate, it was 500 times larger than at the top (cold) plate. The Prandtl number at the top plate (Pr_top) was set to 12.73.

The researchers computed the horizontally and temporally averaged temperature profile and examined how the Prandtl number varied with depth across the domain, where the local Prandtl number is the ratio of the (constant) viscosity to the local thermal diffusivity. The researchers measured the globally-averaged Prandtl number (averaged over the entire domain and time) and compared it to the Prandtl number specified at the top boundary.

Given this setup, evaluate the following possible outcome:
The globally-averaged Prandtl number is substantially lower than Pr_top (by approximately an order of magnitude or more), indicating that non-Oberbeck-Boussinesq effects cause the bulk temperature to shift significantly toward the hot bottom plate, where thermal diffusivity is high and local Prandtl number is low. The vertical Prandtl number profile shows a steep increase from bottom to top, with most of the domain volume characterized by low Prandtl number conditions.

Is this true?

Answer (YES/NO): YES